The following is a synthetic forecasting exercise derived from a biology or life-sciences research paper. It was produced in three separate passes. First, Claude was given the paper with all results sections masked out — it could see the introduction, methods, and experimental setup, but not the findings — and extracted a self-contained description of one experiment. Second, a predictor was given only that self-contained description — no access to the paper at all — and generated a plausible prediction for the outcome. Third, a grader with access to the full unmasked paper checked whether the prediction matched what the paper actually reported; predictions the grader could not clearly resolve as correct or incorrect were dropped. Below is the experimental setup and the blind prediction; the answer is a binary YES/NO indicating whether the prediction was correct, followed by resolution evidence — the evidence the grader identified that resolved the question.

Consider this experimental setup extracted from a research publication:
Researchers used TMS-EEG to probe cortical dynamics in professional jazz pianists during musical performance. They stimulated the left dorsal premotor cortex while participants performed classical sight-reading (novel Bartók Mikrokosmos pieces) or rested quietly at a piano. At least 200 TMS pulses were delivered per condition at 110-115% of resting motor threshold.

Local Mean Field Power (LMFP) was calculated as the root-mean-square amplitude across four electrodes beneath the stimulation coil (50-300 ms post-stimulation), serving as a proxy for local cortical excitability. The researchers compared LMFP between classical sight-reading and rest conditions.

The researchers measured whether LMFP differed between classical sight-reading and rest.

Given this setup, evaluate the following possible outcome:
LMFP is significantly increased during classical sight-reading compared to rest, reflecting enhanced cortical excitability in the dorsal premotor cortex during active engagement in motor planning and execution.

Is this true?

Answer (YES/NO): NO